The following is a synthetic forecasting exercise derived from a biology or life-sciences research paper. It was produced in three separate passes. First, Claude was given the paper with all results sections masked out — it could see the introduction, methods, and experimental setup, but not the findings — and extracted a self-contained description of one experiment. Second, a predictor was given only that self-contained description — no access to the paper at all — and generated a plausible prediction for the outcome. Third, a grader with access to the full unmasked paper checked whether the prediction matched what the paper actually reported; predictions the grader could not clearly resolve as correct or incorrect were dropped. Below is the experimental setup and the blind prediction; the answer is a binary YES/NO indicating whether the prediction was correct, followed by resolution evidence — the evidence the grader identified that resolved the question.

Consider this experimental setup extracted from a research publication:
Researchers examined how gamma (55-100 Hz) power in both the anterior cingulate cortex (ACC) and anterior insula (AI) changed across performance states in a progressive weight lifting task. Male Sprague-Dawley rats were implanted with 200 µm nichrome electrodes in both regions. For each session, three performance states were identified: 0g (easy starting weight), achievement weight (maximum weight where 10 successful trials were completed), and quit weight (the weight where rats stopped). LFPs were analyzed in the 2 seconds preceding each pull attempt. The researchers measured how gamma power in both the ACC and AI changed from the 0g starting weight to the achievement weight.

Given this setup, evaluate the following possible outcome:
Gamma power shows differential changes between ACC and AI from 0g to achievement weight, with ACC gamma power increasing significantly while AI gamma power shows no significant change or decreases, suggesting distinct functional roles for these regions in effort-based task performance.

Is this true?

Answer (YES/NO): NO